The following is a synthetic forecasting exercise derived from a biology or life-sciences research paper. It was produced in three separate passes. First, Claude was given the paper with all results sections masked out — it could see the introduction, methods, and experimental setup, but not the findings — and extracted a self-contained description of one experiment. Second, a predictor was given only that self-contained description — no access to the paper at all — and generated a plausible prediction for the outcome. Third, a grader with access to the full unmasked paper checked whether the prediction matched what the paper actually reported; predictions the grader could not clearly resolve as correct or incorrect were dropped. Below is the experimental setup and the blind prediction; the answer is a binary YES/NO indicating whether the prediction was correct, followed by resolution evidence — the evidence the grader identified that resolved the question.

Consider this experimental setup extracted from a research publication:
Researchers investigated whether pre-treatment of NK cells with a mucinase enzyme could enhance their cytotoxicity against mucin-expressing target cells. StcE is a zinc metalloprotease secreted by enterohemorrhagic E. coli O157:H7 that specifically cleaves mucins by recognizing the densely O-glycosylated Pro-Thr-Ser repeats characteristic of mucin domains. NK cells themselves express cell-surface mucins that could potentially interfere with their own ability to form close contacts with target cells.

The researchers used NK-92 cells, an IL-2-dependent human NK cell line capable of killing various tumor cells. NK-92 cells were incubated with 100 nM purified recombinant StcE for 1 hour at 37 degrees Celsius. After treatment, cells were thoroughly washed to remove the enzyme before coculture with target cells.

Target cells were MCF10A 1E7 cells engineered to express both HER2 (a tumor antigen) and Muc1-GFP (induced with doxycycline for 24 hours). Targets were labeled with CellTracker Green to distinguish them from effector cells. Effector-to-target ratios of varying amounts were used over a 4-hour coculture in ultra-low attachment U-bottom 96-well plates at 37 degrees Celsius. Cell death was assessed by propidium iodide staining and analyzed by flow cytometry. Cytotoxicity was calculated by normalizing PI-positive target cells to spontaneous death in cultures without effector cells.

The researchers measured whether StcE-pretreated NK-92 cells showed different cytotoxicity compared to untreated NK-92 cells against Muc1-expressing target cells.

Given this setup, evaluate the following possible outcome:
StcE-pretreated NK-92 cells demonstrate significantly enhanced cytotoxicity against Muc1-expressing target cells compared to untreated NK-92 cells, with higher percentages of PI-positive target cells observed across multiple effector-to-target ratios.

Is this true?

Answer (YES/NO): YES